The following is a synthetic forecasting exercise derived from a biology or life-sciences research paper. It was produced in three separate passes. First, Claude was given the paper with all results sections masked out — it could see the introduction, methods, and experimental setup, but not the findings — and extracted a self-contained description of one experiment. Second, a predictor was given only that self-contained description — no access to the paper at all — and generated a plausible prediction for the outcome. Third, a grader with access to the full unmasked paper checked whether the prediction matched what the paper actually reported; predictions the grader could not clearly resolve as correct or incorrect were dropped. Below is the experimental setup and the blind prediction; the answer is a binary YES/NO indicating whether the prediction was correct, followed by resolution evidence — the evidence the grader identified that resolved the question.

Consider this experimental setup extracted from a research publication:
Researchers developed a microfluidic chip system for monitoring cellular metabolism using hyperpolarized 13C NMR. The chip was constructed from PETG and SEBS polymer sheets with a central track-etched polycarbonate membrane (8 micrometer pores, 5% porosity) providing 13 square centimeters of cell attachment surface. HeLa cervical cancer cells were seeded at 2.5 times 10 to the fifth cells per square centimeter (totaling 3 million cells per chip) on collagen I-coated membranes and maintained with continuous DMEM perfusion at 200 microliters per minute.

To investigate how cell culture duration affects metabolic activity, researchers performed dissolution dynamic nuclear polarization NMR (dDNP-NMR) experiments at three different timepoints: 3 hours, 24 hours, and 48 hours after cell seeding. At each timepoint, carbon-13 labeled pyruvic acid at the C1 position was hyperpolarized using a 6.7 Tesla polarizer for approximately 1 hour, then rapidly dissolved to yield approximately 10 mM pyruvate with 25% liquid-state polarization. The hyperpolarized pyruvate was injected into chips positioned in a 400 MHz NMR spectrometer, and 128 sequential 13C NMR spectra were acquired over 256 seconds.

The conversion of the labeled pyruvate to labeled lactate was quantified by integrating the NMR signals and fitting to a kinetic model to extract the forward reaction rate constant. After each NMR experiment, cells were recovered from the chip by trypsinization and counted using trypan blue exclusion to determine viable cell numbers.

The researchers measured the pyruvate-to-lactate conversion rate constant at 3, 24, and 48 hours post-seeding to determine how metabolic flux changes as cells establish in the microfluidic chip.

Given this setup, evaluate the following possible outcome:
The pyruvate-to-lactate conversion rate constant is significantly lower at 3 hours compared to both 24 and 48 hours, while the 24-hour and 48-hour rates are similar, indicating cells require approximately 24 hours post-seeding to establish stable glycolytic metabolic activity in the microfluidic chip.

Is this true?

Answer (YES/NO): NO